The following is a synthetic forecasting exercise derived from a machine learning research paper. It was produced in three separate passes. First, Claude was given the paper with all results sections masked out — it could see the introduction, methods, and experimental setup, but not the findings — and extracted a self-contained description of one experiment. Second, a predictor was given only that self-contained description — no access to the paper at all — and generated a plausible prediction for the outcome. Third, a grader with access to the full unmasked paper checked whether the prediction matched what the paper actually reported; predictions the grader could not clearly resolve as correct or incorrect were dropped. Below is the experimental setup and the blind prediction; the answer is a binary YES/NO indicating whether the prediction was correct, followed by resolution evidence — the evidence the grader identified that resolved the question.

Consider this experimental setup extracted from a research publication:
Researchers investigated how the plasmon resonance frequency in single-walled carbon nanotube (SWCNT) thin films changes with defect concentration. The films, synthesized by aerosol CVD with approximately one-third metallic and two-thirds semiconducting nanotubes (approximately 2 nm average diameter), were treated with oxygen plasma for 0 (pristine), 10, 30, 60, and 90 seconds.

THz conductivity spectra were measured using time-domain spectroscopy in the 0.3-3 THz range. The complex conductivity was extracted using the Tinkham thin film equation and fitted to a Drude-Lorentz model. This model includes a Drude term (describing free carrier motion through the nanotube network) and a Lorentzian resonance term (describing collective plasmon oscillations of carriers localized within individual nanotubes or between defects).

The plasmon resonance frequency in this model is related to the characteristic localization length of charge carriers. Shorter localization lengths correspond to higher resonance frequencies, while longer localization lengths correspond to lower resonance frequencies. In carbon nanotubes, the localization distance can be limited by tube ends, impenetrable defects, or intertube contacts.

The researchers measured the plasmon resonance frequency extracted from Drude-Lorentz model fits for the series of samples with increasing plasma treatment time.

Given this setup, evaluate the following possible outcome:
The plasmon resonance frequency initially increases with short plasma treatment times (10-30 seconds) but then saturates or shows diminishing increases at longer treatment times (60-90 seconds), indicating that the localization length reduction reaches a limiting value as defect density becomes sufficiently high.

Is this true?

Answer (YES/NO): NO